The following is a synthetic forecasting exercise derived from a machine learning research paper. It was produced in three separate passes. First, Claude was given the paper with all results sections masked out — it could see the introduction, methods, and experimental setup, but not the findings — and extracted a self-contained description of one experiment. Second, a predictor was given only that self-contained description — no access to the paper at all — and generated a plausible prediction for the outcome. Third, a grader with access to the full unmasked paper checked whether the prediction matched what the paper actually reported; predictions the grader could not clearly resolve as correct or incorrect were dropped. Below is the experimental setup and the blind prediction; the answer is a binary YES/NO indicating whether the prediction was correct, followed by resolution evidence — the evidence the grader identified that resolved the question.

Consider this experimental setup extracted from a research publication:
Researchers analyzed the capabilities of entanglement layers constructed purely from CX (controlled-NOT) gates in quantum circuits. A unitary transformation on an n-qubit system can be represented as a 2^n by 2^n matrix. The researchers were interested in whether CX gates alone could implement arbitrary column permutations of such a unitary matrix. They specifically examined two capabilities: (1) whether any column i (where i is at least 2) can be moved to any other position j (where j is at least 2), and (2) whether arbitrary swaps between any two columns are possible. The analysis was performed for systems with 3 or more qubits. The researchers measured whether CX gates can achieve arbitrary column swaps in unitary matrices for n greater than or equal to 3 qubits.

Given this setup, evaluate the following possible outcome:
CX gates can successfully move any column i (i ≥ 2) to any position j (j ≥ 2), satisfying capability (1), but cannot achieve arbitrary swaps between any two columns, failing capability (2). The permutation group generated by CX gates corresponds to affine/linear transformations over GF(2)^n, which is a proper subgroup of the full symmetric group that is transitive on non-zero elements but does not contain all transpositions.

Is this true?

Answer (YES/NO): YES